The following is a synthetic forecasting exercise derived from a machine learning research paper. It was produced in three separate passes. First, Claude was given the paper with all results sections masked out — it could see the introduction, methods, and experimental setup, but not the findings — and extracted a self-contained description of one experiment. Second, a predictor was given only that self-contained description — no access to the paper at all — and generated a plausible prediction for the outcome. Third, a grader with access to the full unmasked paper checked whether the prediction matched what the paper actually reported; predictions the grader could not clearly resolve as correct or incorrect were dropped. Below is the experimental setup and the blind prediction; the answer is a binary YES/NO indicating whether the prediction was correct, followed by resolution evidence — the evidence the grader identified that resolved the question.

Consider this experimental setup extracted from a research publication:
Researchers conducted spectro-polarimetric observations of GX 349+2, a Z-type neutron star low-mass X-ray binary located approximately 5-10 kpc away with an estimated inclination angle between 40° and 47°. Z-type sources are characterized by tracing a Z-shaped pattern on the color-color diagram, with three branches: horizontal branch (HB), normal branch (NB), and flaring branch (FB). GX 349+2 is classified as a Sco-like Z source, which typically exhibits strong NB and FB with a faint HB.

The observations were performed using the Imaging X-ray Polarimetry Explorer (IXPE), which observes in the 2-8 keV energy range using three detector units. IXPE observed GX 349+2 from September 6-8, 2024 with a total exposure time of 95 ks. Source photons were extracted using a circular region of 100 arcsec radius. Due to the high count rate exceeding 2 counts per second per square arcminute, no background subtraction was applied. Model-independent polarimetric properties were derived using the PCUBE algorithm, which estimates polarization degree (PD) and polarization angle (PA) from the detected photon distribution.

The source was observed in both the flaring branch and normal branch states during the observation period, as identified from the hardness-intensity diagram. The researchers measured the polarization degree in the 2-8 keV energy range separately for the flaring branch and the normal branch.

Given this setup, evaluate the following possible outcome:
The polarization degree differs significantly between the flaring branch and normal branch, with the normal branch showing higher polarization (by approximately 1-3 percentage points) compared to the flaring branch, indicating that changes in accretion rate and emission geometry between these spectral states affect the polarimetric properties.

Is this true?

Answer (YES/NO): NO